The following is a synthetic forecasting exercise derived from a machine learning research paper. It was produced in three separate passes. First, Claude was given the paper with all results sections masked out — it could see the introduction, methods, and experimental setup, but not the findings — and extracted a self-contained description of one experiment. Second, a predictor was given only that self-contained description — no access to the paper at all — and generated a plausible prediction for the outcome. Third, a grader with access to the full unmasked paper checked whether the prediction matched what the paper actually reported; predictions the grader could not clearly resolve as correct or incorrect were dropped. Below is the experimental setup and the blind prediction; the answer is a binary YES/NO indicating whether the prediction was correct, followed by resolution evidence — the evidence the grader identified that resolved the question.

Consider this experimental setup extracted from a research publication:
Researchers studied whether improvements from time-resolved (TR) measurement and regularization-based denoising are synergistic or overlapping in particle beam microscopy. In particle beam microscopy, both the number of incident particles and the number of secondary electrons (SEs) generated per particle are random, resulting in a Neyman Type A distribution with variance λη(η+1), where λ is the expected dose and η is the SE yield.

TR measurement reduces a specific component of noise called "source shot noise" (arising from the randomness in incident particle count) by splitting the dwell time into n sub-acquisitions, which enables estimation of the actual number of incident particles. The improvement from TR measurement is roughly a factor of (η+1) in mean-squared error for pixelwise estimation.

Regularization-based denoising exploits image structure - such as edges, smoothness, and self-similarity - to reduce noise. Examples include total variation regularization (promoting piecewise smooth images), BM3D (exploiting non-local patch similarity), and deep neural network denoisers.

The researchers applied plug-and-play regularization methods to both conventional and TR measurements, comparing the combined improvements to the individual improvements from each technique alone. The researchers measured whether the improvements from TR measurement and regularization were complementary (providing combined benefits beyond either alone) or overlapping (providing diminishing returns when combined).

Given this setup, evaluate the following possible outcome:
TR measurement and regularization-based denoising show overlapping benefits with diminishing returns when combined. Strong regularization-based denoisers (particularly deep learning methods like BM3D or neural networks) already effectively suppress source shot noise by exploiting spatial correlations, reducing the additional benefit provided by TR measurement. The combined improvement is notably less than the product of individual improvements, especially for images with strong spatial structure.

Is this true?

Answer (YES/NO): NO